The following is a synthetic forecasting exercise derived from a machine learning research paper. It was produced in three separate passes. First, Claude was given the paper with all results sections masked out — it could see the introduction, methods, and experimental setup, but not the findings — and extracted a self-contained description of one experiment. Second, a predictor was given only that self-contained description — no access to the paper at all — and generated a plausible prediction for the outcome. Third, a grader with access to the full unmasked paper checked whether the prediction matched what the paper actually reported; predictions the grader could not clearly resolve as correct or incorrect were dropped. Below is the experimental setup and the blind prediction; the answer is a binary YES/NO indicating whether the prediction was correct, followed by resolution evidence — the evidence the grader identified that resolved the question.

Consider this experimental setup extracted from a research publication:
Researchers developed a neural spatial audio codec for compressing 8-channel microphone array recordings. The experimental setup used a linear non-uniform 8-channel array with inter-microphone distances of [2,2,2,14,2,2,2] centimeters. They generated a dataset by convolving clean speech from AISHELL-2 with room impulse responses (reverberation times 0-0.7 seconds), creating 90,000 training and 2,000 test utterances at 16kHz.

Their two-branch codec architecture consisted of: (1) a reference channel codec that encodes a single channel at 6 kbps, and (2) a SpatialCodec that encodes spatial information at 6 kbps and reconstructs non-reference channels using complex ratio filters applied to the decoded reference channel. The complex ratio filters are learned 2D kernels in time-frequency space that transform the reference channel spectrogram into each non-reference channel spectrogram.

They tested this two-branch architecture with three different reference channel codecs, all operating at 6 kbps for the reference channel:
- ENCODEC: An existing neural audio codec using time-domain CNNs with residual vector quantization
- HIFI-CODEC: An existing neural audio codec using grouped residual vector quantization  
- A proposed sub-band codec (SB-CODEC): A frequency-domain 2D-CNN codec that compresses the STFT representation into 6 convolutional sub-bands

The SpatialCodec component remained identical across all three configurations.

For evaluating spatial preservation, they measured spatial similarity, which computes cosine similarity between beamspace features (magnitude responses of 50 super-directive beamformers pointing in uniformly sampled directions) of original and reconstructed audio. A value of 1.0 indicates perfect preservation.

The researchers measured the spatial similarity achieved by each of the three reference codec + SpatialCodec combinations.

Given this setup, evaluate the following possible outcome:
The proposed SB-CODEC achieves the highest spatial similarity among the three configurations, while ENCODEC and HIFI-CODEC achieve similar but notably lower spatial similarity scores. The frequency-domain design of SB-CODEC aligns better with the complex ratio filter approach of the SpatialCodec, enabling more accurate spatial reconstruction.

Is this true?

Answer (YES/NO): NO